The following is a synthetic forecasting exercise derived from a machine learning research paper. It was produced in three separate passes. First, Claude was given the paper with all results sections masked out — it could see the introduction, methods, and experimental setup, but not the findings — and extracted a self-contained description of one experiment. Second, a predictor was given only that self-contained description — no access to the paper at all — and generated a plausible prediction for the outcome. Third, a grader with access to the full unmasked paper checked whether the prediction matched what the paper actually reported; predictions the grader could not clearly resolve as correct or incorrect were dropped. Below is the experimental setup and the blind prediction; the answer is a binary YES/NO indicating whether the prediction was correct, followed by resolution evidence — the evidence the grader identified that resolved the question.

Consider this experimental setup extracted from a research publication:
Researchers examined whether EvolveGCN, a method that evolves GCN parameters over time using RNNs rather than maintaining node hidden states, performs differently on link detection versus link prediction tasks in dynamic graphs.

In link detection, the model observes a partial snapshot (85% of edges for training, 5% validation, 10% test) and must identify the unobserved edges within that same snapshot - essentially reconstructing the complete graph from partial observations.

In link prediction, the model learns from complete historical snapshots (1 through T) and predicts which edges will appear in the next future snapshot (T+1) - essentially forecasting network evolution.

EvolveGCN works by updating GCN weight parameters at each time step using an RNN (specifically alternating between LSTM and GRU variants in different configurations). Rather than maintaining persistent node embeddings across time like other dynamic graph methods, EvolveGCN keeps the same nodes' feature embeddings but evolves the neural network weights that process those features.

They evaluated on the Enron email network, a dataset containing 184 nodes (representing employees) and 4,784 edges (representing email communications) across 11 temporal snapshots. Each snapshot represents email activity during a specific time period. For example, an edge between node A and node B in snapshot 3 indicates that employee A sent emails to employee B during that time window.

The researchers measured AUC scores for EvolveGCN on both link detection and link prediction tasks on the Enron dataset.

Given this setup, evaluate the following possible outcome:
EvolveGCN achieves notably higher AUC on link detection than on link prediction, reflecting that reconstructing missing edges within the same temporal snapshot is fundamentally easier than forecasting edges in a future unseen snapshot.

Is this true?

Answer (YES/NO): NO